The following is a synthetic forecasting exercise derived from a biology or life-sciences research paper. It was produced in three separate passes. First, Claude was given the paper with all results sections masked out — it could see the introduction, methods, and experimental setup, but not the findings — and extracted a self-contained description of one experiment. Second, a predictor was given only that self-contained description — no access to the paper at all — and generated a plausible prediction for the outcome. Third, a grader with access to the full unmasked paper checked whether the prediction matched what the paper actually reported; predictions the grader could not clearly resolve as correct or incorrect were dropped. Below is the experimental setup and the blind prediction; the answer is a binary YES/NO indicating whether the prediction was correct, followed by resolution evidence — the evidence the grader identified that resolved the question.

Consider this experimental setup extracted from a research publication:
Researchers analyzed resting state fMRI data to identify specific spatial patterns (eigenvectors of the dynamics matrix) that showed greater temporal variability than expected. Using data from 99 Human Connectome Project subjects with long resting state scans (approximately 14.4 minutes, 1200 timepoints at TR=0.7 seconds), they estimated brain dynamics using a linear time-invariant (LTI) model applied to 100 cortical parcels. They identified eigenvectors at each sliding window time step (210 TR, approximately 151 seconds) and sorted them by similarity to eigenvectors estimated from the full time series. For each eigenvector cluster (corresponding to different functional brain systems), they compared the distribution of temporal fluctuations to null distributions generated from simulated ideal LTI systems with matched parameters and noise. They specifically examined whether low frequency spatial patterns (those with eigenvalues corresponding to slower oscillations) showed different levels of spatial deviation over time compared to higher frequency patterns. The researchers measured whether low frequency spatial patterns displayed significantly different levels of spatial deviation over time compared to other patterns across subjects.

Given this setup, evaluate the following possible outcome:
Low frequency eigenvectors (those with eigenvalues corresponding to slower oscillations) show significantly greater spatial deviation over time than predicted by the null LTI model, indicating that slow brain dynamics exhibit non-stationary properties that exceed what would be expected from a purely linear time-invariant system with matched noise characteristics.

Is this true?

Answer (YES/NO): NO